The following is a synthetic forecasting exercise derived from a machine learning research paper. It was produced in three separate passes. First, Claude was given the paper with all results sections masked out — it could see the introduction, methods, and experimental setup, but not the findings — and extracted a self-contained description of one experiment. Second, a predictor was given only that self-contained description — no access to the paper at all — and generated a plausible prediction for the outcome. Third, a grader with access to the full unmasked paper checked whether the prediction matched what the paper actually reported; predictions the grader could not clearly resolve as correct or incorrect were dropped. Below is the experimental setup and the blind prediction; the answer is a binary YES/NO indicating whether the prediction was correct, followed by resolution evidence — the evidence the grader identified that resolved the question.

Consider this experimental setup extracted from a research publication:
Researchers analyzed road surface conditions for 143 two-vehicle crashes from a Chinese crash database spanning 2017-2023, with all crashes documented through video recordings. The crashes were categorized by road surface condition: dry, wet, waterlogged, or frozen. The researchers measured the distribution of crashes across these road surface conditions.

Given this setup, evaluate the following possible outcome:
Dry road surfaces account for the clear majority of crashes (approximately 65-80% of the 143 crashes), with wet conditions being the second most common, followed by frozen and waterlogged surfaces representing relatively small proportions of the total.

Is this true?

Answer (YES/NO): YES